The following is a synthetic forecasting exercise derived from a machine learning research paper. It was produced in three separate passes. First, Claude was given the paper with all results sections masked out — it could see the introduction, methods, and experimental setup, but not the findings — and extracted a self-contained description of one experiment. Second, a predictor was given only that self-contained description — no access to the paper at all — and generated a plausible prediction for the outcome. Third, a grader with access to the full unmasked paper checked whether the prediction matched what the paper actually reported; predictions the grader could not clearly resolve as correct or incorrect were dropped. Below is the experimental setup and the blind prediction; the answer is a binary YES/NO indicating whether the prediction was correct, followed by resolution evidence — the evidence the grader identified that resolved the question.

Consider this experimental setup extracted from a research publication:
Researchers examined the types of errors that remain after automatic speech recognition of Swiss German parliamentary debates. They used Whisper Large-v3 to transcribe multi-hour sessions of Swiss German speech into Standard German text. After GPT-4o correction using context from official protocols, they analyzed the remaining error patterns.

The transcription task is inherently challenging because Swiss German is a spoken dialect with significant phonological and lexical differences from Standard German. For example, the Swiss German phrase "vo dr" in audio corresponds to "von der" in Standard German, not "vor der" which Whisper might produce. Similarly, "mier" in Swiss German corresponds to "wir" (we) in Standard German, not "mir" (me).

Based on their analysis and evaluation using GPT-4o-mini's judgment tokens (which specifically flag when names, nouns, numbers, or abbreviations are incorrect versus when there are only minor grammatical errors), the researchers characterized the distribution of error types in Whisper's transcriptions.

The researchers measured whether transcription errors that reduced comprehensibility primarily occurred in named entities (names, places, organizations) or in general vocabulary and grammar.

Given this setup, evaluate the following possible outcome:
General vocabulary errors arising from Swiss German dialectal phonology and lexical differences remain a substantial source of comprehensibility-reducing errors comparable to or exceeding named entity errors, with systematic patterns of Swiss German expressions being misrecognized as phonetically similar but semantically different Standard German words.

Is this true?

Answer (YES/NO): NO